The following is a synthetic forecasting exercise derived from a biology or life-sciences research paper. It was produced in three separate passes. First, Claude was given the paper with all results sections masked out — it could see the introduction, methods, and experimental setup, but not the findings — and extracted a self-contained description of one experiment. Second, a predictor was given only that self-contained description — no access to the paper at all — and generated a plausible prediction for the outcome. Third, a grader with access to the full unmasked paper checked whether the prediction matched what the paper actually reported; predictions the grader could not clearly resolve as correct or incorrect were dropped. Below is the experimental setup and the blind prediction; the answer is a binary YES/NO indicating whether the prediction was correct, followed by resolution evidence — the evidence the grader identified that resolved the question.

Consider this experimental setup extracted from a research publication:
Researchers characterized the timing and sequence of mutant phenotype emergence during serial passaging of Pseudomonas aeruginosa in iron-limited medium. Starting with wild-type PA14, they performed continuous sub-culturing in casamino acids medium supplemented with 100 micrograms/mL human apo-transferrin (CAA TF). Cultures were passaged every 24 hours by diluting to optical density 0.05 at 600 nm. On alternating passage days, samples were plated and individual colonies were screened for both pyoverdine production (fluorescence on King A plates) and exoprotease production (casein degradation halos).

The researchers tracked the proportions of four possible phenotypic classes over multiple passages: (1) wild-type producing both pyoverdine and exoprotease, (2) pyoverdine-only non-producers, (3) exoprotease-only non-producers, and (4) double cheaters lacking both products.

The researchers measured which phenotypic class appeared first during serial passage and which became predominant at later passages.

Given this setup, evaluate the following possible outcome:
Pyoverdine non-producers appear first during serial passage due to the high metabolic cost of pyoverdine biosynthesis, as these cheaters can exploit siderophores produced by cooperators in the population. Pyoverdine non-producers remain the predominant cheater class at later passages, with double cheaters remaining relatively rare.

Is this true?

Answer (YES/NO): NO